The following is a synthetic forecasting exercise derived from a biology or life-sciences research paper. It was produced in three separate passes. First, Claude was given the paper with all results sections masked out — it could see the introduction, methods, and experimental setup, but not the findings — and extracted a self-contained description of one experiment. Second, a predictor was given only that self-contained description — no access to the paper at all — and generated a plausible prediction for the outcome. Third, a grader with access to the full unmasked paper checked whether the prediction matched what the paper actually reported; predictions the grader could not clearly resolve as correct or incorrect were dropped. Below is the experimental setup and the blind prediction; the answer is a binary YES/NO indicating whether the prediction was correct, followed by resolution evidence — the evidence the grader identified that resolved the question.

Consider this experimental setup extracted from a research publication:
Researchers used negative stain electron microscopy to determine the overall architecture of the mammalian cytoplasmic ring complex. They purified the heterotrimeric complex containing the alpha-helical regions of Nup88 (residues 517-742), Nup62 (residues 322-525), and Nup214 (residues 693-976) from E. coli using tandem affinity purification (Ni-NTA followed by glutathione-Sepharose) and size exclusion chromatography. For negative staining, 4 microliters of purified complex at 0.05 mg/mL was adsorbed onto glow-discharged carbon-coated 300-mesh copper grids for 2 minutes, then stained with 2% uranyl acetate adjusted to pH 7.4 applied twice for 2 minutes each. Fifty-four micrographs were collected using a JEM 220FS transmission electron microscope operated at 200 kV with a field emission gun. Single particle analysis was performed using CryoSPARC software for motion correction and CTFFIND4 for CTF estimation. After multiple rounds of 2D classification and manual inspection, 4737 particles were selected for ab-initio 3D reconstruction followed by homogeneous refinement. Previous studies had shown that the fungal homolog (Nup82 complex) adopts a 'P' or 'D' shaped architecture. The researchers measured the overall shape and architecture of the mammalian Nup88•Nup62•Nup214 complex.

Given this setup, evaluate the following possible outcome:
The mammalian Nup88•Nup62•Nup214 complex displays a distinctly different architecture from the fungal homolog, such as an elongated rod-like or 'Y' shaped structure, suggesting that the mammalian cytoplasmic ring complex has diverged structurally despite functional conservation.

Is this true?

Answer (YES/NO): NO